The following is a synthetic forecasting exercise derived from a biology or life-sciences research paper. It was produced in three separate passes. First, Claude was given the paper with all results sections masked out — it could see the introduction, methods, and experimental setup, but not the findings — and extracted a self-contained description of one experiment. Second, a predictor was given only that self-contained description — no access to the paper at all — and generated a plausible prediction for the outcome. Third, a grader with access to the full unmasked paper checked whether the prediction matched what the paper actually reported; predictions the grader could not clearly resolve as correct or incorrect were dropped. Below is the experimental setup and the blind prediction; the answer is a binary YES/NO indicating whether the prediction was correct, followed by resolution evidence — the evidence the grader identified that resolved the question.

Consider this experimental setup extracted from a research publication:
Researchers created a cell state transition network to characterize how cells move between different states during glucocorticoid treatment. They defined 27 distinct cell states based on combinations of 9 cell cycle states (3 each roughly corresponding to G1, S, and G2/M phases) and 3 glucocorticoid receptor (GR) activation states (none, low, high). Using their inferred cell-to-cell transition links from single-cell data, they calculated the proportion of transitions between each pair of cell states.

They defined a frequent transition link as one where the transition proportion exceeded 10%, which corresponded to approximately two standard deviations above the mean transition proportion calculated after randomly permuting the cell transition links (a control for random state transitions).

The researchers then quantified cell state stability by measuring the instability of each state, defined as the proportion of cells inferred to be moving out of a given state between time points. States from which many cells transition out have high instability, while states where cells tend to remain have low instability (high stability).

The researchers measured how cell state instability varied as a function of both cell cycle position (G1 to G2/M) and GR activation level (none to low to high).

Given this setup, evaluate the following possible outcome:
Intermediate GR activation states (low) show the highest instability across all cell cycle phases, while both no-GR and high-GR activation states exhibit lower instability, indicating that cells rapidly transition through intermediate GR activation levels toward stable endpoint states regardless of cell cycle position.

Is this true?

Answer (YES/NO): NO